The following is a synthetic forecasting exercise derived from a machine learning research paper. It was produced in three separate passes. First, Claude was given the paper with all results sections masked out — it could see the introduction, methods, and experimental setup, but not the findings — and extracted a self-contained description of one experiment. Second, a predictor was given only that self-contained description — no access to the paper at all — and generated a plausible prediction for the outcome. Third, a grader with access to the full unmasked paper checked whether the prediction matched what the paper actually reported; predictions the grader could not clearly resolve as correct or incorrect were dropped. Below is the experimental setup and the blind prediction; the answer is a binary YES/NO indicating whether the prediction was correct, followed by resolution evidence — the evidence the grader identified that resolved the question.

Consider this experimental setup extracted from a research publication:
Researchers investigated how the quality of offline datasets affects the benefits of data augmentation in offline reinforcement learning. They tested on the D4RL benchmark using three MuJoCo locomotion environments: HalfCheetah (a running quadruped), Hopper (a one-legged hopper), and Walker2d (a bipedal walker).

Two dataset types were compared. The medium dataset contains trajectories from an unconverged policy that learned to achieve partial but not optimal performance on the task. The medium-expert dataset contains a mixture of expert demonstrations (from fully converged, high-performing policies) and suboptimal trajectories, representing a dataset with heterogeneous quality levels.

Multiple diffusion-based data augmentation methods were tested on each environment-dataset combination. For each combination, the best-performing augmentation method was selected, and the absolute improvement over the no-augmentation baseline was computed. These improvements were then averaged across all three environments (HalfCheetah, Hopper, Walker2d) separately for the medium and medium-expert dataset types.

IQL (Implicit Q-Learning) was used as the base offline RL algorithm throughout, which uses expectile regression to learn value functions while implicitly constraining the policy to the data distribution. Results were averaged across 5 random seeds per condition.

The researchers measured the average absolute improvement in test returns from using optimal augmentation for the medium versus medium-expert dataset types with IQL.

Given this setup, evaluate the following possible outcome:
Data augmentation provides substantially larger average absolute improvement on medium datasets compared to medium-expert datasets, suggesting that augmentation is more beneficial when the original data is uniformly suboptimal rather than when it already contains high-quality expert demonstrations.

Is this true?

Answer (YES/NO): NO